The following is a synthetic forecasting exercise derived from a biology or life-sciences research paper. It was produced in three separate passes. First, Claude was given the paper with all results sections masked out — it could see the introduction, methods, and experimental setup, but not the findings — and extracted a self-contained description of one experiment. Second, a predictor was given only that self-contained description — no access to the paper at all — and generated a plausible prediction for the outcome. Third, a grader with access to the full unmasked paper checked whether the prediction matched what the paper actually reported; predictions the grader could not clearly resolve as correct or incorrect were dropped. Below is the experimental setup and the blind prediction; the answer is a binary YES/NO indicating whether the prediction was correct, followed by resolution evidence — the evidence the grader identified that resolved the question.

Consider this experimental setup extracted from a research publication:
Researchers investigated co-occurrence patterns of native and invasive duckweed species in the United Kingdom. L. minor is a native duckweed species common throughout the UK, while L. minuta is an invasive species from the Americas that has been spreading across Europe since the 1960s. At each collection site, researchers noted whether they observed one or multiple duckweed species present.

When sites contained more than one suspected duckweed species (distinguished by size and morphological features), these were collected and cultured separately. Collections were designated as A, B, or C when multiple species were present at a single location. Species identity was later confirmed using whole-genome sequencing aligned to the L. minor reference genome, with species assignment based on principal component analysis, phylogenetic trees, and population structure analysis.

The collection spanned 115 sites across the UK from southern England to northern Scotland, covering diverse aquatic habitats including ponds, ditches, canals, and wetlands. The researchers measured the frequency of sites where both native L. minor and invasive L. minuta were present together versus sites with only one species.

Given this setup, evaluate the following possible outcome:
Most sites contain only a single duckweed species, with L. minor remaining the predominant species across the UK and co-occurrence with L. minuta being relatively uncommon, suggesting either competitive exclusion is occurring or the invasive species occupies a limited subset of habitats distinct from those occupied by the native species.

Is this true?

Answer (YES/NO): NO